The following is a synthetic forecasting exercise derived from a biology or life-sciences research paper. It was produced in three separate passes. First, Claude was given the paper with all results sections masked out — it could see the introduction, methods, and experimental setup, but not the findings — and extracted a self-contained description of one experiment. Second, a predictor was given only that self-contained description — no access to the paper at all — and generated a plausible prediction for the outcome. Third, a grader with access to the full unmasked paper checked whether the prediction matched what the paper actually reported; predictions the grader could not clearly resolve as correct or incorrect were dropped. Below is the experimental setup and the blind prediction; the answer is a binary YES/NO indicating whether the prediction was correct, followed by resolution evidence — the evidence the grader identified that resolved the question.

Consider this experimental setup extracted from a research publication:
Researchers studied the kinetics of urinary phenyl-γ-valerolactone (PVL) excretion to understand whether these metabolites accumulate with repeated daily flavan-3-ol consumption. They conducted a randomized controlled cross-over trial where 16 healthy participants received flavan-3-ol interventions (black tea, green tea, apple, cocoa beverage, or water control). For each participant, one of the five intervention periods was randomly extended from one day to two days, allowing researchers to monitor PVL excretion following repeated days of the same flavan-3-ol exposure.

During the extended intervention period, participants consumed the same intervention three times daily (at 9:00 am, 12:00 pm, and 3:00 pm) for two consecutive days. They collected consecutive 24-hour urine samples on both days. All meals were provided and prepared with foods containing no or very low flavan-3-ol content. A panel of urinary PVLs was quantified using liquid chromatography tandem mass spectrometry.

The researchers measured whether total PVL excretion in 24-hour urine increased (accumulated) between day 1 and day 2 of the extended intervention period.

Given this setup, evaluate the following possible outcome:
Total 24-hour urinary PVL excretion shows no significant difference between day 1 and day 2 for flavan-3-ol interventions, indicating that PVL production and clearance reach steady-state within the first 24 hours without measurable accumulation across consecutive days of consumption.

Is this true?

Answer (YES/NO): YES